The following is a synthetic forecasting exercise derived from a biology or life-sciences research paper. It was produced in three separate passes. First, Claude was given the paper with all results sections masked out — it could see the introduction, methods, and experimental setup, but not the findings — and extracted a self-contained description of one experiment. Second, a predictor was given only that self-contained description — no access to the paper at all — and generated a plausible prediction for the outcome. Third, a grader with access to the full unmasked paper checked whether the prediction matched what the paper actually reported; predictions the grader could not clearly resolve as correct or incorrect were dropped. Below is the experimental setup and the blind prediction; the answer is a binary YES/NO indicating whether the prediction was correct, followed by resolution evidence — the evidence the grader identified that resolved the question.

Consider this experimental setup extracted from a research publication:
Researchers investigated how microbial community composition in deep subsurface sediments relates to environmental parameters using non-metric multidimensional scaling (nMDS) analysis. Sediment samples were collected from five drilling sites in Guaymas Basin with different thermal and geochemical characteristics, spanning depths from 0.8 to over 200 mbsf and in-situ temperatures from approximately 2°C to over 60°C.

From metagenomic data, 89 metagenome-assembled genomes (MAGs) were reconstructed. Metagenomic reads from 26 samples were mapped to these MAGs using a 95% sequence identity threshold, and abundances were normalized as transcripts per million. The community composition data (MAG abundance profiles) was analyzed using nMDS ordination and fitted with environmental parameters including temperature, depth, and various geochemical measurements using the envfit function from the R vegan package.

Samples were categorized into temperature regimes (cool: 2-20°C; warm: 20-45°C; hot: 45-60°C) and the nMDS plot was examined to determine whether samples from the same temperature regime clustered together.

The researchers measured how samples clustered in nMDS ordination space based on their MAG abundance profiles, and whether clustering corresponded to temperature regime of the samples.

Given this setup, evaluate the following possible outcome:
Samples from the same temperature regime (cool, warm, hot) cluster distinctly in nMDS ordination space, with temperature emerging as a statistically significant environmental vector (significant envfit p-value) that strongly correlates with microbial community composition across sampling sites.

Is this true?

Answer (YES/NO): YES